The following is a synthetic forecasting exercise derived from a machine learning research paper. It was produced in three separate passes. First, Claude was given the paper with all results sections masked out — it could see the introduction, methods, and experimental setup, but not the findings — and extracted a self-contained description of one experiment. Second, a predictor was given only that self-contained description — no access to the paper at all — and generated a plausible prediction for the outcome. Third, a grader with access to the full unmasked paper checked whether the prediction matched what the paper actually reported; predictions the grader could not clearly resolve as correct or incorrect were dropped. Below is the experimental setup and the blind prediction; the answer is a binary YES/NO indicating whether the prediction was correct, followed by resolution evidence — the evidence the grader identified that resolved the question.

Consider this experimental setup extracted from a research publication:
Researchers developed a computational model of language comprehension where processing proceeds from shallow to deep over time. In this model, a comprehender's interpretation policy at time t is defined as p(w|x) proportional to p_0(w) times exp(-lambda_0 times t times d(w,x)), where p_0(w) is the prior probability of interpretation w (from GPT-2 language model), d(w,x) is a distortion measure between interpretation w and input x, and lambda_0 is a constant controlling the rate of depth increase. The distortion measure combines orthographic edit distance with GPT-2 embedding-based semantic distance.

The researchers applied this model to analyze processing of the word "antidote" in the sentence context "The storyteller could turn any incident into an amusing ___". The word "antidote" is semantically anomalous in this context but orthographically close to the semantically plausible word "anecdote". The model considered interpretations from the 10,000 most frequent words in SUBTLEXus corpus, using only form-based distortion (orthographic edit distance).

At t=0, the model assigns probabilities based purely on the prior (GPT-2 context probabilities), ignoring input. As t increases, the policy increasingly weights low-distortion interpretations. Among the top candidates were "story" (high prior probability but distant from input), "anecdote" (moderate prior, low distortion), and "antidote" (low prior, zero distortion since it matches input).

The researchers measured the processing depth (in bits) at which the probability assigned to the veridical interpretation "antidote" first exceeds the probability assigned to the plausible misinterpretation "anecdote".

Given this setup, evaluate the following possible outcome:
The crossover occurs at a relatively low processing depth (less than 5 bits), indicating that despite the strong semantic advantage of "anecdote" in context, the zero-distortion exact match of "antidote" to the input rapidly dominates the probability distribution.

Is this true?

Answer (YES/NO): NO